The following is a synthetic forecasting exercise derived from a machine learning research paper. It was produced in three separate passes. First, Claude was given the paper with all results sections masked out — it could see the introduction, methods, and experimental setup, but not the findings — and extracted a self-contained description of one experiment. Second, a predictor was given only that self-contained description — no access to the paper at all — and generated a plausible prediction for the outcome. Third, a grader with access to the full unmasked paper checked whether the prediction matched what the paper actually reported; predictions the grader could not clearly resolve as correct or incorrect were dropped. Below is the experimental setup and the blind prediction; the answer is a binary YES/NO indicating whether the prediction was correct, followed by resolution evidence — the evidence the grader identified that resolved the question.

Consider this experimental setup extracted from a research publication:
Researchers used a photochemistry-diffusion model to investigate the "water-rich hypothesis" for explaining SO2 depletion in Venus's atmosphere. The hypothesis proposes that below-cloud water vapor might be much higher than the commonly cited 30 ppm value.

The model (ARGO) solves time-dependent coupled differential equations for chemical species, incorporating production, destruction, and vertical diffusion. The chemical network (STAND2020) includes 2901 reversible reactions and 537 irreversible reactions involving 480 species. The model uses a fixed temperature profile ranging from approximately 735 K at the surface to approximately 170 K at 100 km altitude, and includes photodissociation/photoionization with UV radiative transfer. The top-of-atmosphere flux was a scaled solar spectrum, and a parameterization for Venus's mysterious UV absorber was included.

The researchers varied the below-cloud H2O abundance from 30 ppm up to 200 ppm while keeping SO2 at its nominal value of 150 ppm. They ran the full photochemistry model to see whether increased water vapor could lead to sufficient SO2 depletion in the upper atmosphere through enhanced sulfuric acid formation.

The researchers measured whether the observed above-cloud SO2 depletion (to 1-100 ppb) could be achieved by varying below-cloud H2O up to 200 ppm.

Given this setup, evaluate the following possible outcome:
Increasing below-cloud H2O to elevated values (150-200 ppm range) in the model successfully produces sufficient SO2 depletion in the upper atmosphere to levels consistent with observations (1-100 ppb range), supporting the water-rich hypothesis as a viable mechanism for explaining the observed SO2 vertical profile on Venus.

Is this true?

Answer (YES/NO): NO